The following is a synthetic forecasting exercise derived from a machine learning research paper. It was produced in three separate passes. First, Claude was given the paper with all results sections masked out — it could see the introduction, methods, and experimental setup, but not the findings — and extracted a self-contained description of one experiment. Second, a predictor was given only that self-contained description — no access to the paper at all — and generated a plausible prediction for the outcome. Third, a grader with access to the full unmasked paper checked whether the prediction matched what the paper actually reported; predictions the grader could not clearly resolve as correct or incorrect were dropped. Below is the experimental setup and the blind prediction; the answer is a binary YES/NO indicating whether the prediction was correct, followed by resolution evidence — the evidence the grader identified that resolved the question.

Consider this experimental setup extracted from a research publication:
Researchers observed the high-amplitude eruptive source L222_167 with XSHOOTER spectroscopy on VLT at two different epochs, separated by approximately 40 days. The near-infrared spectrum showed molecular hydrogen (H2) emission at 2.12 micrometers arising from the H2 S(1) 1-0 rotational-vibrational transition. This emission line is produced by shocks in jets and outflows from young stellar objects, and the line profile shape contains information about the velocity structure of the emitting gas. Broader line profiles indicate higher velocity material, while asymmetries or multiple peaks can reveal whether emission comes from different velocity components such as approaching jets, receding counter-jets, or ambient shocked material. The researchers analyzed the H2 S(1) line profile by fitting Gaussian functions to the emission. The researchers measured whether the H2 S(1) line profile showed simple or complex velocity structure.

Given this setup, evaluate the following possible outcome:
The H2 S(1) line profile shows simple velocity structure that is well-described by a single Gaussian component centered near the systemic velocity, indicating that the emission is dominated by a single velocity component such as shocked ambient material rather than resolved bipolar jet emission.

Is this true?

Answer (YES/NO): NO